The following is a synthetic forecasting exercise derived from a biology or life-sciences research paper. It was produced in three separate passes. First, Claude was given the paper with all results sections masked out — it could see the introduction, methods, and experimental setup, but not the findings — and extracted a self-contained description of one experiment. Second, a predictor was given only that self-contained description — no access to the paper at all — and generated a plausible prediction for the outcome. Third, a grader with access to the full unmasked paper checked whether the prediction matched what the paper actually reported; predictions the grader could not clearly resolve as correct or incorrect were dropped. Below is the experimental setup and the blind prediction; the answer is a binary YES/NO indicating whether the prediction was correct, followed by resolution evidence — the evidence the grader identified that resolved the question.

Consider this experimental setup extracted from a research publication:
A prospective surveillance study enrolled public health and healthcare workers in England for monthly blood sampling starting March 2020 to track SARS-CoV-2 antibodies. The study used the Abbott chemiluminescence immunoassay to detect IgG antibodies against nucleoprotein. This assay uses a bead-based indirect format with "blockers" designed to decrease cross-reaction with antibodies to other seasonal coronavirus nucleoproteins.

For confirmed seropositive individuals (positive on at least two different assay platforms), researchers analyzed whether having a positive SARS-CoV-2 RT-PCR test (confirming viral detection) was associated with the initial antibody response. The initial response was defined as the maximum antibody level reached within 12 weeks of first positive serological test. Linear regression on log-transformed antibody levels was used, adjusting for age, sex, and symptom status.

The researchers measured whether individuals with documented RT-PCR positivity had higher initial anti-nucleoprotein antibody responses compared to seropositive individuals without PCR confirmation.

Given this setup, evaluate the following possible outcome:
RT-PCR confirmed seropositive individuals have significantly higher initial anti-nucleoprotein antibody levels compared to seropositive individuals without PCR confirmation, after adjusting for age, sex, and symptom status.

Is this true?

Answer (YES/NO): NO